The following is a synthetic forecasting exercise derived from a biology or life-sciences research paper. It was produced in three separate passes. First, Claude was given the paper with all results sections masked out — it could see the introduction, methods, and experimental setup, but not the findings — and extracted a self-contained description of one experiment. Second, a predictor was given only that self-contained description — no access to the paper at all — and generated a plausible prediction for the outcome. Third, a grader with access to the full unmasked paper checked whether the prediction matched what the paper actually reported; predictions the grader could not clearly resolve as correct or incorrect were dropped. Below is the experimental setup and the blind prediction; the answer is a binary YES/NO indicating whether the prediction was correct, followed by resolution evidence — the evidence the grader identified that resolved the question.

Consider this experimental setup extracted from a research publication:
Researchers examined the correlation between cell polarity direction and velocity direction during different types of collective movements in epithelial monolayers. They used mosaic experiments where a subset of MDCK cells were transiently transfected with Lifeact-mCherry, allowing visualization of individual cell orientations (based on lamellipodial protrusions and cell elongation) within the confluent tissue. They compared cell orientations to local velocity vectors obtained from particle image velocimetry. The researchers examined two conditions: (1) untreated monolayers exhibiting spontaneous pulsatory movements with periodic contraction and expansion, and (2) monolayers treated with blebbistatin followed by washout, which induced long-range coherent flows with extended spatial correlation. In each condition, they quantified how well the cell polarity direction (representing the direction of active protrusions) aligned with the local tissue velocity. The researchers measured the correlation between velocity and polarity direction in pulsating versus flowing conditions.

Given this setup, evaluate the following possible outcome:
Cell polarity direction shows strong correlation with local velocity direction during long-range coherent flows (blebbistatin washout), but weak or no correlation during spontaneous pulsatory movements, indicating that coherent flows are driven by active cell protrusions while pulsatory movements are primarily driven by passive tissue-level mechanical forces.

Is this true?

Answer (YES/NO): NO